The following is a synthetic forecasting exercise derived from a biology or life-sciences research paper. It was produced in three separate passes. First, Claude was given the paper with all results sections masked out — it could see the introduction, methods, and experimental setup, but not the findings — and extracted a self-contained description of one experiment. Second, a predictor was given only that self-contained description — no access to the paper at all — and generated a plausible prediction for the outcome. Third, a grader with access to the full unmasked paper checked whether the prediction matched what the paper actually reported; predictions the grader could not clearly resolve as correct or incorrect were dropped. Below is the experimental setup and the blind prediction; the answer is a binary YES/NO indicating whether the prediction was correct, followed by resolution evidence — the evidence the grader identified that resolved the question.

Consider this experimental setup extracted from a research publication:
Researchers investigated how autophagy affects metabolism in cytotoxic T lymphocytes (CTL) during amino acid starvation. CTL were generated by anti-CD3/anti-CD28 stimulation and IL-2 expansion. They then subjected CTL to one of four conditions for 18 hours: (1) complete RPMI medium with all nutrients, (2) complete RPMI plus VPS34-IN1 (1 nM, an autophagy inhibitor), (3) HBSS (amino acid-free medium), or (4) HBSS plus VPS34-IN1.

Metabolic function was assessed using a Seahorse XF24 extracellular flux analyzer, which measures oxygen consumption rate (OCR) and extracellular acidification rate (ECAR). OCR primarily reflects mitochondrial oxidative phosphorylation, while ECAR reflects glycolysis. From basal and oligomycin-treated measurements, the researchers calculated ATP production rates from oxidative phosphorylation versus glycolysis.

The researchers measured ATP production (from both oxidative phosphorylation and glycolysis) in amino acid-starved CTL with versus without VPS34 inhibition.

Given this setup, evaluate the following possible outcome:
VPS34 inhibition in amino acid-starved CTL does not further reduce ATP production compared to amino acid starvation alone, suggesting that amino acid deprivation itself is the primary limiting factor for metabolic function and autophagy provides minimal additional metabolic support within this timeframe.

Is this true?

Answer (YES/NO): NO